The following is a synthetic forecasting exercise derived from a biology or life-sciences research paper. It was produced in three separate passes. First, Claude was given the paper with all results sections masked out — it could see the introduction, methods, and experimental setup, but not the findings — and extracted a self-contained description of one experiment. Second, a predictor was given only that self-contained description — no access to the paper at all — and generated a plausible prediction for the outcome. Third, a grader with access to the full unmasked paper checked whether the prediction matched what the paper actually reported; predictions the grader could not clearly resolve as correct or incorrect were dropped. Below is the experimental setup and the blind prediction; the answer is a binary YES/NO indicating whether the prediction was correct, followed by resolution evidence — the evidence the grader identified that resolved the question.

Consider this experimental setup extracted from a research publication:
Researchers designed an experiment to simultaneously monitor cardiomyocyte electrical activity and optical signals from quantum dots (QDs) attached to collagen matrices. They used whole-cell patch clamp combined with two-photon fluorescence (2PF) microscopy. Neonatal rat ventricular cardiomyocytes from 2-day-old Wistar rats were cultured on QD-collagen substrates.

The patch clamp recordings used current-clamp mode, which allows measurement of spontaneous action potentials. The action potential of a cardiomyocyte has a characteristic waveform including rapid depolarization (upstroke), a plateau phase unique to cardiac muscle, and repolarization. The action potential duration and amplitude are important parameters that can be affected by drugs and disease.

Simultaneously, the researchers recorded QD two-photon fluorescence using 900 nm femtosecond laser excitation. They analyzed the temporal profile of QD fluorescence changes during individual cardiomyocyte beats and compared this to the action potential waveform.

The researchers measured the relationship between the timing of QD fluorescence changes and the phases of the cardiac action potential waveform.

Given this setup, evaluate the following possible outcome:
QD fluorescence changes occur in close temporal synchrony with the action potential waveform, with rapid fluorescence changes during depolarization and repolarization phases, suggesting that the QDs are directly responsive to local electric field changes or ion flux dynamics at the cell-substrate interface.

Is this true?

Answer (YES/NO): NO